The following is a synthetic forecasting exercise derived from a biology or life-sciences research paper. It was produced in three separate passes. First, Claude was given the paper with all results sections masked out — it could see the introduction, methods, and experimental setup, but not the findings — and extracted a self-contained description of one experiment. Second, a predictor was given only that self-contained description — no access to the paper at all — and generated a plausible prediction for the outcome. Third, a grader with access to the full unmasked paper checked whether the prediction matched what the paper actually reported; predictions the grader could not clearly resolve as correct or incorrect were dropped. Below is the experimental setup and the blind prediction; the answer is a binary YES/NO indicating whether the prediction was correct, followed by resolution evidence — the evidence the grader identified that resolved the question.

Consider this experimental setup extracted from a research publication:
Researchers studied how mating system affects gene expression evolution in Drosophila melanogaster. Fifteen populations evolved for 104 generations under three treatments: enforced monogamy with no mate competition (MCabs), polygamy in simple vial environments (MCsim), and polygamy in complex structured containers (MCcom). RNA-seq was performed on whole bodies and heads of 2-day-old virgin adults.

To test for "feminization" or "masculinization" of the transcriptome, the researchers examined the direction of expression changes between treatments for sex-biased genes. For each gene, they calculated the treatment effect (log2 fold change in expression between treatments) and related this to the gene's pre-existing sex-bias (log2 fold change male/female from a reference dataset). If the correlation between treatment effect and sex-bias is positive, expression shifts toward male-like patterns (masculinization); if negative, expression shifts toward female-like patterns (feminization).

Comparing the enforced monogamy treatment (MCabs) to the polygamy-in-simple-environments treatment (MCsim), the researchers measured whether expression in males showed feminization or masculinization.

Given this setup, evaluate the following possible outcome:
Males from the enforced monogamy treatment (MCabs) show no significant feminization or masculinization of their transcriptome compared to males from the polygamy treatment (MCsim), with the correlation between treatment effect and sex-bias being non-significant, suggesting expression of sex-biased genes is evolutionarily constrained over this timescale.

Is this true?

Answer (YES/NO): NO